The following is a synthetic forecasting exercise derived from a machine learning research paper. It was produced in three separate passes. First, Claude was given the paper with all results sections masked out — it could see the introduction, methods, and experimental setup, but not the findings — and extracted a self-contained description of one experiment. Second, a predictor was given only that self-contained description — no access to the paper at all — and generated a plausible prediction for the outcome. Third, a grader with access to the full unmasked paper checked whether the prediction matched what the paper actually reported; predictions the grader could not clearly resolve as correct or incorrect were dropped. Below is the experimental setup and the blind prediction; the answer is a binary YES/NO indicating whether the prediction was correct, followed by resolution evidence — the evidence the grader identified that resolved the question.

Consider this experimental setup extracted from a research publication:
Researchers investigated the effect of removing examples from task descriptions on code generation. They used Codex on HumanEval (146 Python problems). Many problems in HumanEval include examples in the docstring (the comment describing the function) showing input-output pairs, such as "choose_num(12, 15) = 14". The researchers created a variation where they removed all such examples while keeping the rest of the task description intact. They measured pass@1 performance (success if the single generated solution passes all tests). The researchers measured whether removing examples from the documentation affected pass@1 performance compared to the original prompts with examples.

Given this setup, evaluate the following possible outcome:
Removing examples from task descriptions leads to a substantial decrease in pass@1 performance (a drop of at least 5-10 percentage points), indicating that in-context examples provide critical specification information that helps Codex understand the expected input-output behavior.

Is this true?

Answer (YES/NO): NO